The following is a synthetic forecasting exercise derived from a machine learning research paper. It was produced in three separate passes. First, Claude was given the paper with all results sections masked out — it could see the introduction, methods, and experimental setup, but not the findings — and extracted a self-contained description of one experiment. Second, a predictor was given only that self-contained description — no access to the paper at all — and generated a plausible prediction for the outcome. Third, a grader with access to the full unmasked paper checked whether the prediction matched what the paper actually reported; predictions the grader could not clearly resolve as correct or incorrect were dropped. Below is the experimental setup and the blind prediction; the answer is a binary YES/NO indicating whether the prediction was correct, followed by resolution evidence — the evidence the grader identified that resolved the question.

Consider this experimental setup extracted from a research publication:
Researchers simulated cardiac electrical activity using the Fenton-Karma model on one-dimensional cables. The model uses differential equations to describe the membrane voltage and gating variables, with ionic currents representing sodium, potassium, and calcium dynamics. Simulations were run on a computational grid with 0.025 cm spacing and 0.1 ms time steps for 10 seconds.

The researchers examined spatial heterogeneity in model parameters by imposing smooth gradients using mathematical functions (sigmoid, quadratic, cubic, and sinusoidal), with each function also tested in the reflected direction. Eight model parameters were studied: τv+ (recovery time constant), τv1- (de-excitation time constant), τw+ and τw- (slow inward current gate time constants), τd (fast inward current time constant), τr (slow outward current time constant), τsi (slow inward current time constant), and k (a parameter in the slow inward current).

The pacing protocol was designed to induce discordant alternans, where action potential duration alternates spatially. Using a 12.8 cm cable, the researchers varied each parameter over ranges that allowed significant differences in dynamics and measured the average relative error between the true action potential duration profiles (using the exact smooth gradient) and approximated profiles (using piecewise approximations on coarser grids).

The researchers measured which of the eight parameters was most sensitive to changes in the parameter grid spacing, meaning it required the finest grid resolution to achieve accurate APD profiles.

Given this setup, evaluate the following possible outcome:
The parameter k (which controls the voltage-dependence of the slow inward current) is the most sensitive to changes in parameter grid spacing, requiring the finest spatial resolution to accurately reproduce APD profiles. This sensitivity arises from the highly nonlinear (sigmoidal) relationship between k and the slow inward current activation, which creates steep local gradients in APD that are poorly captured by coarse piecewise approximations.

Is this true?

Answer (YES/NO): NO